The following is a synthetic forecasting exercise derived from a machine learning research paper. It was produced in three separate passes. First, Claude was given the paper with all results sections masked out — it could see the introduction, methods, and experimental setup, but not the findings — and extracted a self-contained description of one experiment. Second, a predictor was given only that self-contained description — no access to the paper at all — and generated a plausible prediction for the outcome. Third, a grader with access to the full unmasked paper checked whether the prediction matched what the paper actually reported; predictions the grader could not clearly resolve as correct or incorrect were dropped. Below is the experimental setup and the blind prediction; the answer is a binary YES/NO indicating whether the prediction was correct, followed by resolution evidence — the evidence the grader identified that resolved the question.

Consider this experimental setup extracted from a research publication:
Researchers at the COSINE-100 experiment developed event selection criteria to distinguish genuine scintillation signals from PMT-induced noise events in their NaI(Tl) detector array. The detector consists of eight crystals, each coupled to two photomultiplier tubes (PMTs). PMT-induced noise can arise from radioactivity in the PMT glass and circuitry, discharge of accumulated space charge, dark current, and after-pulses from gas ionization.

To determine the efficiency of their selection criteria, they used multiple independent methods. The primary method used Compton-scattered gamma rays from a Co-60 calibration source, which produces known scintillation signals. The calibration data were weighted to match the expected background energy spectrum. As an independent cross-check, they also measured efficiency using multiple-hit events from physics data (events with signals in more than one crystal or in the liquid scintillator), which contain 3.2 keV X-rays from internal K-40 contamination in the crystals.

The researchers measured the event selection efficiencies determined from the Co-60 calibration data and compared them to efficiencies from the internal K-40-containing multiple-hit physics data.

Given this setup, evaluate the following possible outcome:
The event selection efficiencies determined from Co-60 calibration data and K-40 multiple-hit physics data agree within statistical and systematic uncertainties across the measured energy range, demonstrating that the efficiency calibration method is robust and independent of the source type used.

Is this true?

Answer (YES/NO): YES